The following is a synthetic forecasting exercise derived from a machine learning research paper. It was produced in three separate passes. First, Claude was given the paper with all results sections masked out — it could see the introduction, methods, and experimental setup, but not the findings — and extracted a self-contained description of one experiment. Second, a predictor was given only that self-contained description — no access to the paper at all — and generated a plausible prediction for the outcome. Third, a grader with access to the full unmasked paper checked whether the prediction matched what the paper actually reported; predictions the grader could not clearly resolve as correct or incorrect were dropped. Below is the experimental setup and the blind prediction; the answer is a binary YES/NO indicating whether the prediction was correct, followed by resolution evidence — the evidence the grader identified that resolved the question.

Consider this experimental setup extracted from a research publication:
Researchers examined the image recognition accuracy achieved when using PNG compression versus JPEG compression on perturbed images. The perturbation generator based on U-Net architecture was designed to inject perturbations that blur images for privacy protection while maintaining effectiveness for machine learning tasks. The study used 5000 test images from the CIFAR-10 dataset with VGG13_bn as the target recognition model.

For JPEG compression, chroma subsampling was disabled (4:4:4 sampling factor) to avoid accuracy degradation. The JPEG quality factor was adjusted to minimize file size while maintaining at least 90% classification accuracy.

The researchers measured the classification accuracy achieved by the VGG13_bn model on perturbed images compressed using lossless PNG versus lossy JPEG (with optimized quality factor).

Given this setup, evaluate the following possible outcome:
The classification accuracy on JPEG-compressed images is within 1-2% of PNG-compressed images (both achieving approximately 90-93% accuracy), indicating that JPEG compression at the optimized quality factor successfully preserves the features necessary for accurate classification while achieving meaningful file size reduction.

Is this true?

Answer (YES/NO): YES